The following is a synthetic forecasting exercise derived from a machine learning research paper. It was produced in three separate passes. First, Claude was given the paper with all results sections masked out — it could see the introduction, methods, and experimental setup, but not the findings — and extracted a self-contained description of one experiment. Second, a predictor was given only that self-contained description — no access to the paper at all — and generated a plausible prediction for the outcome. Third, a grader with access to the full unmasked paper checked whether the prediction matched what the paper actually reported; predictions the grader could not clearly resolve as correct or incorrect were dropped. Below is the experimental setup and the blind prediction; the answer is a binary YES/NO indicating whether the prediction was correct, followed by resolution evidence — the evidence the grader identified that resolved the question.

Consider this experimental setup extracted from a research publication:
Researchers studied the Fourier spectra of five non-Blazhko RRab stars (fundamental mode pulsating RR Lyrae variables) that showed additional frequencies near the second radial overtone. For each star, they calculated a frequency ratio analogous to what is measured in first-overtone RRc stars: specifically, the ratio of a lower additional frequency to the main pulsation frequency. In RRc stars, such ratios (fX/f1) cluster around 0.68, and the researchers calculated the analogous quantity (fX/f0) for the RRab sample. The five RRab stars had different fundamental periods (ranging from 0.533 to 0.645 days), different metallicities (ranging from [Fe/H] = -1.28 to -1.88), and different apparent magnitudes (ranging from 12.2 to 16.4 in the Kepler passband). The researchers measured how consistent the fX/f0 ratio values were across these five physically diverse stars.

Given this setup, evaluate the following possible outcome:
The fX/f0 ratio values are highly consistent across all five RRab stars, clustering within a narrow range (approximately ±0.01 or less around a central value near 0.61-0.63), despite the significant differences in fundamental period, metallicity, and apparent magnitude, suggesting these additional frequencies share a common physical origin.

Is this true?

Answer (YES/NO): NO